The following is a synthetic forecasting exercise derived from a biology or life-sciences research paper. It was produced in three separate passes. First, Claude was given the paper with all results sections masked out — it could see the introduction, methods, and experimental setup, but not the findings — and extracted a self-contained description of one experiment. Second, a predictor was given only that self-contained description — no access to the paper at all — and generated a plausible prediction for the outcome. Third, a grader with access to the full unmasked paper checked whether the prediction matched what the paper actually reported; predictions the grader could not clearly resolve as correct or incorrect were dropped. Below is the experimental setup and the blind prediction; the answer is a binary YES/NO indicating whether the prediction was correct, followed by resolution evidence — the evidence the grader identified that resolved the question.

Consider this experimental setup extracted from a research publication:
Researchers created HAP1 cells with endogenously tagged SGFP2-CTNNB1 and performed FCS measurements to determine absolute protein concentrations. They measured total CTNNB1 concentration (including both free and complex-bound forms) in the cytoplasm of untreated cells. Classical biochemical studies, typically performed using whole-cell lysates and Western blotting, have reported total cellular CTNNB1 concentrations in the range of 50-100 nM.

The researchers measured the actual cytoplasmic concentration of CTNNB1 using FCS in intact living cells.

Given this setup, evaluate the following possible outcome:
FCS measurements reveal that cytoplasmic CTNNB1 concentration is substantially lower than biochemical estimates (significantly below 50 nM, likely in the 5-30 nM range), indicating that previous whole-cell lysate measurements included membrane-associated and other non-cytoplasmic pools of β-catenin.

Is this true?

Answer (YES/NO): NO